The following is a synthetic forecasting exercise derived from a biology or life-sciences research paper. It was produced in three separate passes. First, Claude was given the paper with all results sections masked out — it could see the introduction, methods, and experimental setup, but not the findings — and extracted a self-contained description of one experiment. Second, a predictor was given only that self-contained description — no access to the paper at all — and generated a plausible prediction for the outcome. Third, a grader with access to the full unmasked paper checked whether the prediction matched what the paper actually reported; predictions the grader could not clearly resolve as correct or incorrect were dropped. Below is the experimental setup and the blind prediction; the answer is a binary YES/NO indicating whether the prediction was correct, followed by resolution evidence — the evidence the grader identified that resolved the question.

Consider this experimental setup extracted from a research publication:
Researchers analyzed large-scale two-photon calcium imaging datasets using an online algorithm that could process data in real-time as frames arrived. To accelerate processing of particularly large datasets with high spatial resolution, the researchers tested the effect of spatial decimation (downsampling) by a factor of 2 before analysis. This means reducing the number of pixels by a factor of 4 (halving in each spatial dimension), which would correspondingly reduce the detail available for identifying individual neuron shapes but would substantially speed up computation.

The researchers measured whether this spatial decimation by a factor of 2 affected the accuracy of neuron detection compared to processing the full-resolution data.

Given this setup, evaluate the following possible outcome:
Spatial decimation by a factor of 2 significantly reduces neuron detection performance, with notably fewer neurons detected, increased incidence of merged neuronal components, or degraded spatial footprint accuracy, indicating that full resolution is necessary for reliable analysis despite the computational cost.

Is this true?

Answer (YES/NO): NO